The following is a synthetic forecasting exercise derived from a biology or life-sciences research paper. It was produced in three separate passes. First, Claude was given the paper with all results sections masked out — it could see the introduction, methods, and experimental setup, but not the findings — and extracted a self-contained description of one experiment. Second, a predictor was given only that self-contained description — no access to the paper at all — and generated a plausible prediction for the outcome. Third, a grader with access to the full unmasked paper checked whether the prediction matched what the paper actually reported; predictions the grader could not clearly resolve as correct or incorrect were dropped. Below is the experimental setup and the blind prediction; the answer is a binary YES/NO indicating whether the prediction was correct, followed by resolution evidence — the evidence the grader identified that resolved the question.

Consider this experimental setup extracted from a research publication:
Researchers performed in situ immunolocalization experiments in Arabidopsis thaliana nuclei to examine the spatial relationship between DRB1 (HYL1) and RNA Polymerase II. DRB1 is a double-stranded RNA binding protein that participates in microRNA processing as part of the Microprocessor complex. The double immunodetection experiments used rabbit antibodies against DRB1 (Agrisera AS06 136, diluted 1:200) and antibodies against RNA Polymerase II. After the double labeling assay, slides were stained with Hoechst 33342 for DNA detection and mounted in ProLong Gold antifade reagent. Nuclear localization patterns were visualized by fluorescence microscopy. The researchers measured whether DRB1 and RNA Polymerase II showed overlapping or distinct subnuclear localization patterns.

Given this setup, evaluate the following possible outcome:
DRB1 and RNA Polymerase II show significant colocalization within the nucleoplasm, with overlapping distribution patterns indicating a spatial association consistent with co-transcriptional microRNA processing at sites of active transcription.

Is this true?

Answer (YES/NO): YES